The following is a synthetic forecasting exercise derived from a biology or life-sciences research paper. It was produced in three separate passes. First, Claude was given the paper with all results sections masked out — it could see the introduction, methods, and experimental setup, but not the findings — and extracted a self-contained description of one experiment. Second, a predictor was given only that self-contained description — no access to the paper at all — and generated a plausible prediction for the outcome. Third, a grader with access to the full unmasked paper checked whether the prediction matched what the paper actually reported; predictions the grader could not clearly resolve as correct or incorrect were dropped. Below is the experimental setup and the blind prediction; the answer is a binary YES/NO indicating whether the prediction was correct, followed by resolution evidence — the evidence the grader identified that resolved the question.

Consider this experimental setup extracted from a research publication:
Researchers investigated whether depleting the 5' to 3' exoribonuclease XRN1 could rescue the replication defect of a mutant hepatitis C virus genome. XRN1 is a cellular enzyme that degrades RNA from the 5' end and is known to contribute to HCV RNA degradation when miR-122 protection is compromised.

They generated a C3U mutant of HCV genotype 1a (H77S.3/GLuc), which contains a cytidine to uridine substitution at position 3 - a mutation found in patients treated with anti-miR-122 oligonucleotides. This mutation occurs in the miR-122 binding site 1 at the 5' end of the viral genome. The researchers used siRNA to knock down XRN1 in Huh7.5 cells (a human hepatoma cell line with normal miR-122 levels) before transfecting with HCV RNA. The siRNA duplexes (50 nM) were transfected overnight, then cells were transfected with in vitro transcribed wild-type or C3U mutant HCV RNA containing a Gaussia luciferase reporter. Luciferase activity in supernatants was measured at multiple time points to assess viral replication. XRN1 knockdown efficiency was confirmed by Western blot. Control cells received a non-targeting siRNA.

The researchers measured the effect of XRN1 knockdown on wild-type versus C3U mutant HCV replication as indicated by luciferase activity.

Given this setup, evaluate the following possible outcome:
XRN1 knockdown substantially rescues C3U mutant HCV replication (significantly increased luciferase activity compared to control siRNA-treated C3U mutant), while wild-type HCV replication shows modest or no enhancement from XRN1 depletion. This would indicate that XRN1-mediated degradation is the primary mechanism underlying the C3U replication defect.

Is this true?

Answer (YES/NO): NO